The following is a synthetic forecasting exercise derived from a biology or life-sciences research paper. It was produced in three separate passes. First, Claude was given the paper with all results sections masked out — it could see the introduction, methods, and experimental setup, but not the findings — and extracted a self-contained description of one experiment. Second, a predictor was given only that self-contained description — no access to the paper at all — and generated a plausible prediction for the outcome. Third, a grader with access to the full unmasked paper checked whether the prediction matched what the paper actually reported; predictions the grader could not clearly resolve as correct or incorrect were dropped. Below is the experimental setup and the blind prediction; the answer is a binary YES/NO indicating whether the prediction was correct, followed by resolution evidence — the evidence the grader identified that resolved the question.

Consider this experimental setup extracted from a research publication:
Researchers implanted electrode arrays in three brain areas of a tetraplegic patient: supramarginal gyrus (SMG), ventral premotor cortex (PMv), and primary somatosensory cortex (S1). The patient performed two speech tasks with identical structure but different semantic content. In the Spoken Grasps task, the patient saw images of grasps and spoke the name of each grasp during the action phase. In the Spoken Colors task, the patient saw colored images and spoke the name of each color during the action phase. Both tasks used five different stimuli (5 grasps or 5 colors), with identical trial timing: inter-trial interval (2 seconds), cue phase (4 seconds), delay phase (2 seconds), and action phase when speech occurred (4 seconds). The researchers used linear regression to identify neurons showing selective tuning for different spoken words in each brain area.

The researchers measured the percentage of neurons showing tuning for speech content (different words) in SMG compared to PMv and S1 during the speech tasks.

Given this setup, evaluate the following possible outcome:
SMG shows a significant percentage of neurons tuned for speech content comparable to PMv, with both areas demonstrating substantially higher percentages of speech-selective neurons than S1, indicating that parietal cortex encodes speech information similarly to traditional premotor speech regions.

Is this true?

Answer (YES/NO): NO